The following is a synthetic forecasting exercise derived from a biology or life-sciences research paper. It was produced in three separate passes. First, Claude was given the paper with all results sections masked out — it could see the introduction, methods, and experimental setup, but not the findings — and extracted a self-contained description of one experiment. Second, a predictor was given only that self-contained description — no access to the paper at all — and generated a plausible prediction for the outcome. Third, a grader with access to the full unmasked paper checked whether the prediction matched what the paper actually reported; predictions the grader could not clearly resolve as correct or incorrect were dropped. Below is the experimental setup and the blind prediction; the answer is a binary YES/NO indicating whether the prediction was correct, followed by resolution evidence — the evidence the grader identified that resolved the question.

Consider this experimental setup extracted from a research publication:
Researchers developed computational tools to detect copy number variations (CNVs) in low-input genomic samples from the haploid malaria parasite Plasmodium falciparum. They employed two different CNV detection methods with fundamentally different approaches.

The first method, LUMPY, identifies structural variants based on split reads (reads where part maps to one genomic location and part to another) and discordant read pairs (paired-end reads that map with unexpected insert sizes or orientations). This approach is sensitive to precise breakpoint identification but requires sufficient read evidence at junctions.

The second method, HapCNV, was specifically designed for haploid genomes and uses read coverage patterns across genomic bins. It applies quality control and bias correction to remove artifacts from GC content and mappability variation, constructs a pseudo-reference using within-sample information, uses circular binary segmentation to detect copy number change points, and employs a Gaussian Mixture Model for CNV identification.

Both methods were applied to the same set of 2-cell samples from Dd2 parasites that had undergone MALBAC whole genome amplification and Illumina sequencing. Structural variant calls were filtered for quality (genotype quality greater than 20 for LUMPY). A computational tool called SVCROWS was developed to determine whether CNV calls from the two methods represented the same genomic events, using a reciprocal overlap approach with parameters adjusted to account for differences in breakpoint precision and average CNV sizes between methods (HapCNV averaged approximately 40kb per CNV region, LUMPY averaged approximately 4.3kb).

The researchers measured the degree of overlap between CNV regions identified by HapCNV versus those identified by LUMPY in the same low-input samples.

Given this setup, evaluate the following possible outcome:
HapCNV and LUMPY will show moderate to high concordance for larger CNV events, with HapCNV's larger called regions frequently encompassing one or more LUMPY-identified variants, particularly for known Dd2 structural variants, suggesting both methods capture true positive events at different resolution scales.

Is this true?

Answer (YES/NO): NO